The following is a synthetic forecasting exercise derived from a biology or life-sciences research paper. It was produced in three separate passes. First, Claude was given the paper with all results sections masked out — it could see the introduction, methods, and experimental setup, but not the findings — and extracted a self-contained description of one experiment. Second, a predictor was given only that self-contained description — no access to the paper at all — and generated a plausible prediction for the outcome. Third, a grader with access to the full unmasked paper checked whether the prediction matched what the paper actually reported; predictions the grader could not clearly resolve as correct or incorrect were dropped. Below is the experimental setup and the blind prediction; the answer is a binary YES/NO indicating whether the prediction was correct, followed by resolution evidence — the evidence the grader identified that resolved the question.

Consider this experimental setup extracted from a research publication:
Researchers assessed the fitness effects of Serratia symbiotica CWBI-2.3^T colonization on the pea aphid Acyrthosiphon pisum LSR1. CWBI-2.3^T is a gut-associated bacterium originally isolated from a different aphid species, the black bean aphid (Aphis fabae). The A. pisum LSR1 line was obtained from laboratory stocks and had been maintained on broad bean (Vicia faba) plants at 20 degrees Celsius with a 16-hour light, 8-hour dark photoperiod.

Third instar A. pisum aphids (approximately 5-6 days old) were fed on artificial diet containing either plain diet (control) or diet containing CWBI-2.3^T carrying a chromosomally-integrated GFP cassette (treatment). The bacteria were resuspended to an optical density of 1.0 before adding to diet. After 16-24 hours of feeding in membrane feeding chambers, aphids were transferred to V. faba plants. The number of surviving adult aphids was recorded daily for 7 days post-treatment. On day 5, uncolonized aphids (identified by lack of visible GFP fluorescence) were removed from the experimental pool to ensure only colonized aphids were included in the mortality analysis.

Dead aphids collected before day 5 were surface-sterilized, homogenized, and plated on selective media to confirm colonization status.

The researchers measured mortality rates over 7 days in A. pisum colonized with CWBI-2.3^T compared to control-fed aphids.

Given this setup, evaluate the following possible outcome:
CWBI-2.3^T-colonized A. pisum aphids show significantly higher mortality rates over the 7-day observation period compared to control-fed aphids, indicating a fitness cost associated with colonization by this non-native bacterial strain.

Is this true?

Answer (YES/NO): NO